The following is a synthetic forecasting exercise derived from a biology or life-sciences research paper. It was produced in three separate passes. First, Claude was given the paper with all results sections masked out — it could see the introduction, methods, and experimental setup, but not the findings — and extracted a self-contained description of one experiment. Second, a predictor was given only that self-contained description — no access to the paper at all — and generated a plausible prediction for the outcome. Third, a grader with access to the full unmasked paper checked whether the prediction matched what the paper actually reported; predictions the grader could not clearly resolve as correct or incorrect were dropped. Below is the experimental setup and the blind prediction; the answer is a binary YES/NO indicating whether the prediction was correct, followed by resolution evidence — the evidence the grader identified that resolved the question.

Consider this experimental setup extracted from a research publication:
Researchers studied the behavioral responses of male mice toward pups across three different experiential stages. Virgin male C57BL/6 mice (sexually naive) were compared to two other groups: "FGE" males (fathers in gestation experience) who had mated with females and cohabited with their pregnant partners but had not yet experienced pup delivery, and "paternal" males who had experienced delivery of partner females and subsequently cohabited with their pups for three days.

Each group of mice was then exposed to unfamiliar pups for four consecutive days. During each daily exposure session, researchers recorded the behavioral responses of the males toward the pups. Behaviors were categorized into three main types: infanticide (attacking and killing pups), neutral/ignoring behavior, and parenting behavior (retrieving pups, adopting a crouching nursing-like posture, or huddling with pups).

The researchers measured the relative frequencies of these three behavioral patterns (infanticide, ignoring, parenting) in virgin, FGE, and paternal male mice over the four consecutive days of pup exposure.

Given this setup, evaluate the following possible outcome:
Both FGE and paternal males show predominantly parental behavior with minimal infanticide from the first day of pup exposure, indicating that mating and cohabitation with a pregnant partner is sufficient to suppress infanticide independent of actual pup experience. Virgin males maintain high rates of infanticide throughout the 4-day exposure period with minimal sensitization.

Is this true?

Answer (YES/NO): NO